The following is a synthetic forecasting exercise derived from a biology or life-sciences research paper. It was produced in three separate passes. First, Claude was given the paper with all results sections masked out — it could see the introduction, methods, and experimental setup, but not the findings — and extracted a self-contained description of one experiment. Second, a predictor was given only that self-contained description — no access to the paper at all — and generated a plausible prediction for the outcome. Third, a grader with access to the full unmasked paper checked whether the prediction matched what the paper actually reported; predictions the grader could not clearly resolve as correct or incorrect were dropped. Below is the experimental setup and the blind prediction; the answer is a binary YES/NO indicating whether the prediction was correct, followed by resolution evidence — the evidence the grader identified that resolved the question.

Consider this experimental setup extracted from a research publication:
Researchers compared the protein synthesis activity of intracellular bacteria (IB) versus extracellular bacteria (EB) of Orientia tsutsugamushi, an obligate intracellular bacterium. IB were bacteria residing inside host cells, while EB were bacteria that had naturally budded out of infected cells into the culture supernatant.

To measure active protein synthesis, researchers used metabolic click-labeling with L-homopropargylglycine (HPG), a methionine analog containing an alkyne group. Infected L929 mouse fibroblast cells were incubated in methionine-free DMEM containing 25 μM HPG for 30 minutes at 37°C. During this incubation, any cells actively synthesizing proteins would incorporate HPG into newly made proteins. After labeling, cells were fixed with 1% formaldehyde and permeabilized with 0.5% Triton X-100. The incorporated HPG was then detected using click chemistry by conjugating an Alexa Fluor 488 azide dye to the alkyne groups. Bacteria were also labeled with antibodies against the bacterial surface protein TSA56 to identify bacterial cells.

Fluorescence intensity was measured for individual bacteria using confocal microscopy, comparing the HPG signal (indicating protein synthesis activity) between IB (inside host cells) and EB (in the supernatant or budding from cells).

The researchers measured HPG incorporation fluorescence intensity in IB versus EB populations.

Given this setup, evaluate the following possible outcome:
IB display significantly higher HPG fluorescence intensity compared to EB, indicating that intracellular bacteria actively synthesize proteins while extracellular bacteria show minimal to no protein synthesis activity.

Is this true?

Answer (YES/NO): YES